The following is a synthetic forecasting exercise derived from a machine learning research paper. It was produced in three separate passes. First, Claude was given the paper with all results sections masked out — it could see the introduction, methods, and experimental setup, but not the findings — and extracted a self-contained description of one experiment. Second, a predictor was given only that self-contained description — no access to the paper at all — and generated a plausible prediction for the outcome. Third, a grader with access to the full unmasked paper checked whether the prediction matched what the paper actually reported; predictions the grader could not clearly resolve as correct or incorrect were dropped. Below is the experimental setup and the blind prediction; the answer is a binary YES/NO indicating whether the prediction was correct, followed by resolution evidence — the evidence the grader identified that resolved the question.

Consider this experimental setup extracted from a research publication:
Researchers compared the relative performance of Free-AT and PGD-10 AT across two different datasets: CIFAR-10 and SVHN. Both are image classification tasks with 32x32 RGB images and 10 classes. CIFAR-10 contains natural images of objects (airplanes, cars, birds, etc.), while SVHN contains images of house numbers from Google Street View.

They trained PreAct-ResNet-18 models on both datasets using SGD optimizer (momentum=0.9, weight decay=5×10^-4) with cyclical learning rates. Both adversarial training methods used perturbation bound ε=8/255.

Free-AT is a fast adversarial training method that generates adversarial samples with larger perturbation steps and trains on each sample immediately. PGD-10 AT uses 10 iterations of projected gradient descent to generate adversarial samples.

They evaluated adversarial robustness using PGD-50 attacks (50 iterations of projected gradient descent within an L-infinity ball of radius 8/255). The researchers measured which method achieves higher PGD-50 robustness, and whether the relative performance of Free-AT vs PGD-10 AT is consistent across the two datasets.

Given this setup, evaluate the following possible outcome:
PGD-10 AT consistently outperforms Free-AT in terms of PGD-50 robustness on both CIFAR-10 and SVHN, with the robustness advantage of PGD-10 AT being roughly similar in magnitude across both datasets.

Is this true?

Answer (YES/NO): NO